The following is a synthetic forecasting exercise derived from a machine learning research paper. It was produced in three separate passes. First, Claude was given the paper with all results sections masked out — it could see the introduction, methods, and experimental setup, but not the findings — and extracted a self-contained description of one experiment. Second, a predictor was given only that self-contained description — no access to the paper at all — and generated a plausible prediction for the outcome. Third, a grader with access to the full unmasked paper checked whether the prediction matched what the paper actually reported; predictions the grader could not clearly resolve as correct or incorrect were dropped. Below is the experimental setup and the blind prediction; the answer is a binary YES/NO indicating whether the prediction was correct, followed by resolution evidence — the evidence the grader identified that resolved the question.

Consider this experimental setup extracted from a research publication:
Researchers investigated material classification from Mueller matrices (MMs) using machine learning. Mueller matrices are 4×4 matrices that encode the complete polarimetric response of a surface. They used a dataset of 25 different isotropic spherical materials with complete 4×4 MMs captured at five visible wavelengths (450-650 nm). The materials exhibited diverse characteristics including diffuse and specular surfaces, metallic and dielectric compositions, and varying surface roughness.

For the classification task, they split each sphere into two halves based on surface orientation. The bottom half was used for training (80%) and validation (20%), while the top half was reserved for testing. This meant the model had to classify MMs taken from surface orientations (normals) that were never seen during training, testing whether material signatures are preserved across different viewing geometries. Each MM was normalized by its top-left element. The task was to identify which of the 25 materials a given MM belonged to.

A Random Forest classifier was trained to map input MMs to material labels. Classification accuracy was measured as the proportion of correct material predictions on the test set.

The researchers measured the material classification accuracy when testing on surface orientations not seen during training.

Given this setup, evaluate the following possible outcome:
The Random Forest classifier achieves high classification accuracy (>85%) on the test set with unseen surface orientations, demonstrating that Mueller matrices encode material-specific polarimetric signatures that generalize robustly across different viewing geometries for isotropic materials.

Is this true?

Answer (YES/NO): NO